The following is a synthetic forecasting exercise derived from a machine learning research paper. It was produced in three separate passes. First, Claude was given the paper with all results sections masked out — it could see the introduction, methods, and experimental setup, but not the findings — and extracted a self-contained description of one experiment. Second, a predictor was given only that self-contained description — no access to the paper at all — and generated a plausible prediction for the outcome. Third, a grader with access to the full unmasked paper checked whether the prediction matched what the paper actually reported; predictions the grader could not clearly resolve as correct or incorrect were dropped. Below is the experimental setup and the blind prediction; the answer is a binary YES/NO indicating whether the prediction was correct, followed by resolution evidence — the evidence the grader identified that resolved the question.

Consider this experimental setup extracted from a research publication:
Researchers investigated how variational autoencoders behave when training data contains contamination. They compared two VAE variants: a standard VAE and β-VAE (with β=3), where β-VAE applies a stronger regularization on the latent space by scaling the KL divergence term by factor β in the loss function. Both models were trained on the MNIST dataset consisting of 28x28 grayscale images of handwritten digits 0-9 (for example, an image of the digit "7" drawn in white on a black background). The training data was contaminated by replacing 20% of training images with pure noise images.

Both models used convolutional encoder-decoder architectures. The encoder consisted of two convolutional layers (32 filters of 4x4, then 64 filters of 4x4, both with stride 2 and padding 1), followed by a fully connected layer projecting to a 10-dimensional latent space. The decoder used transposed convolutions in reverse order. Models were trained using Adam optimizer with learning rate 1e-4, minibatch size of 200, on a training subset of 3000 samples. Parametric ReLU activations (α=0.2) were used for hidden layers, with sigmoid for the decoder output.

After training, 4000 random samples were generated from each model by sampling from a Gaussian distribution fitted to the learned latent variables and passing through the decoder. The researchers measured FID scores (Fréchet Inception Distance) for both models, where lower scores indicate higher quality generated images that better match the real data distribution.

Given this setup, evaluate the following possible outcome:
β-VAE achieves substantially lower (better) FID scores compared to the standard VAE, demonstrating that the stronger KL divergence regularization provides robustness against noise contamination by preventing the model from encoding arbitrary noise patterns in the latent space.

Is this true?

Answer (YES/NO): NO